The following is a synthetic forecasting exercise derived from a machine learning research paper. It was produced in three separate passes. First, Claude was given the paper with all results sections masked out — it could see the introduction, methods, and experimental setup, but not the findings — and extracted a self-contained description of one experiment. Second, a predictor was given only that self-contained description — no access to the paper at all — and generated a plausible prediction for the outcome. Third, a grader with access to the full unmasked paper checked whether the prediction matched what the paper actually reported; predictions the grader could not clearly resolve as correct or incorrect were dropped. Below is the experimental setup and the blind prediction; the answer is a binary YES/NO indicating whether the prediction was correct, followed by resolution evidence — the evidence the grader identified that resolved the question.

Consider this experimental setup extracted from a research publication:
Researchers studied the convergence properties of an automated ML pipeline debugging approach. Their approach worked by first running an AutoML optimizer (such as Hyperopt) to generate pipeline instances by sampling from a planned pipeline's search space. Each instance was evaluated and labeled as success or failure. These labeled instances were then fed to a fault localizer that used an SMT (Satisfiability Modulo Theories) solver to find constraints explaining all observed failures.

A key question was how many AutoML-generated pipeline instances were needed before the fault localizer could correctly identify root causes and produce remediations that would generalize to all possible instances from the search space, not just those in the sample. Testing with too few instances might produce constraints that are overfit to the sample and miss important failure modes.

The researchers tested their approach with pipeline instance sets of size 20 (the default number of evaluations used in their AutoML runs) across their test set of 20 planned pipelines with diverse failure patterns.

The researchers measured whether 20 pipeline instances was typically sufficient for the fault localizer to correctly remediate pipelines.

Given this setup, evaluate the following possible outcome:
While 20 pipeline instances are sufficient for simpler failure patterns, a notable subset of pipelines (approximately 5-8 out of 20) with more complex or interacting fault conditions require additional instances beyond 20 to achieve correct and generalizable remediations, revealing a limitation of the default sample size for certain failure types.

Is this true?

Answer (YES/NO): YES